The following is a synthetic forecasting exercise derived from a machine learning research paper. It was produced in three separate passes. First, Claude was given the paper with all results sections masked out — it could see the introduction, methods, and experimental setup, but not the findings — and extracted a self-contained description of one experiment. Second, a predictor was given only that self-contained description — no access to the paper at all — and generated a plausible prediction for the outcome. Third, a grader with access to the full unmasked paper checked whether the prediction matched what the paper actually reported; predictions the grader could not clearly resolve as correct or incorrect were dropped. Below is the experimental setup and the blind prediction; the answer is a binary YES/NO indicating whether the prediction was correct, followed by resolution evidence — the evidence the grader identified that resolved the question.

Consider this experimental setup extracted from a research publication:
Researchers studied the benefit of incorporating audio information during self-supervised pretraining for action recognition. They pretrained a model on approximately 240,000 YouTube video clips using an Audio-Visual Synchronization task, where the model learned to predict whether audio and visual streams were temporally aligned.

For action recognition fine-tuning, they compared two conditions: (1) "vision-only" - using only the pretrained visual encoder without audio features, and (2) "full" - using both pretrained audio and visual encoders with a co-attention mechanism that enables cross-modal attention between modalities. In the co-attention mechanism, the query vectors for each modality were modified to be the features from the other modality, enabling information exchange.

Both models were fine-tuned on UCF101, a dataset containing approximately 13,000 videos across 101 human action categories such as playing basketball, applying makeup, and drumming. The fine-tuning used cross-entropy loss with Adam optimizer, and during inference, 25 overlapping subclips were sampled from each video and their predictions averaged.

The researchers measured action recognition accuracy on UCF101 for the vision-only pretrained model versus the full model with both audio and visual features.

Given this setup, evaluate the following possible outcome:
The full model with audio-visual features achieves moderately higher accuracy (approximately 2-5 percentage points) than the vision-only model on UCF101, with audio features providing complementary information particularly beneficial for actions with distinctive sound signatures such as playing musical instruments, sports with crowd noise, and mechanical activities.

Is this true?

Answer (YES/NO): YES